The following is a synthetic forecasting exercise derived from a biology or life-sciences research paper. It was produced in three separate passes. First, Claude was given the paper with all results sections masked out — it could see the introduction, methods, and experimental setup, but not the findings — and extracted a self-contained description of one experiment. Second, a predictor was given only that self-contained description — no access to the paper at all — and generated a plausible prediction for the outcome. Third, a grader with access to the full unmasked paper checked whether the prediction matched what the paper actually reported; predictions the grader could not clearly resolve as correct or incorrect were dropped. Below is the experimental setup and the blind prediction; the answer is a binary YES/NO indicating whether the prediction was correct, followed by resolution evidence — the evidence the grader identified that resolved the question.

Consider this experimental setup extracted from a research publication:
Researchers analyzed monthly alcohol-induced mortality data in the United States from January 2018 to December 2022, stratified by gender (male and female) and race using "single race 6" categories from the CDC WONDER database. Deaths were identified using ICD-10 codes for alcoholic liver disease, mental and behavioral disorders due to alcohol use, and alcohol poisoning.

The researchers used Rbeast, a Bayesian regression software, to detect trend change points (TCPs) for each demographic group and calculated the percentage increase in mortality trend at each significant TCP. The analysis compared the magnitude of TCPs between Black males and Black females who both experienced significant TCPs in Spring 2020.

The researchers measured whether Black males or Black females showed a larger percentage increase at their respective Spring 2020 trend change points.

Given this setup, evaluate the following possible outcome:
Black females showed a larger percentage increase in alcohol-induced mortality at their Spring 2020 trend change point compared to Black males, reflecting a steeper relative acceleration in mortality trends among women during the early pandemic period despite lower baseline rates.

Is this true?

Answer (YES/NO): YES